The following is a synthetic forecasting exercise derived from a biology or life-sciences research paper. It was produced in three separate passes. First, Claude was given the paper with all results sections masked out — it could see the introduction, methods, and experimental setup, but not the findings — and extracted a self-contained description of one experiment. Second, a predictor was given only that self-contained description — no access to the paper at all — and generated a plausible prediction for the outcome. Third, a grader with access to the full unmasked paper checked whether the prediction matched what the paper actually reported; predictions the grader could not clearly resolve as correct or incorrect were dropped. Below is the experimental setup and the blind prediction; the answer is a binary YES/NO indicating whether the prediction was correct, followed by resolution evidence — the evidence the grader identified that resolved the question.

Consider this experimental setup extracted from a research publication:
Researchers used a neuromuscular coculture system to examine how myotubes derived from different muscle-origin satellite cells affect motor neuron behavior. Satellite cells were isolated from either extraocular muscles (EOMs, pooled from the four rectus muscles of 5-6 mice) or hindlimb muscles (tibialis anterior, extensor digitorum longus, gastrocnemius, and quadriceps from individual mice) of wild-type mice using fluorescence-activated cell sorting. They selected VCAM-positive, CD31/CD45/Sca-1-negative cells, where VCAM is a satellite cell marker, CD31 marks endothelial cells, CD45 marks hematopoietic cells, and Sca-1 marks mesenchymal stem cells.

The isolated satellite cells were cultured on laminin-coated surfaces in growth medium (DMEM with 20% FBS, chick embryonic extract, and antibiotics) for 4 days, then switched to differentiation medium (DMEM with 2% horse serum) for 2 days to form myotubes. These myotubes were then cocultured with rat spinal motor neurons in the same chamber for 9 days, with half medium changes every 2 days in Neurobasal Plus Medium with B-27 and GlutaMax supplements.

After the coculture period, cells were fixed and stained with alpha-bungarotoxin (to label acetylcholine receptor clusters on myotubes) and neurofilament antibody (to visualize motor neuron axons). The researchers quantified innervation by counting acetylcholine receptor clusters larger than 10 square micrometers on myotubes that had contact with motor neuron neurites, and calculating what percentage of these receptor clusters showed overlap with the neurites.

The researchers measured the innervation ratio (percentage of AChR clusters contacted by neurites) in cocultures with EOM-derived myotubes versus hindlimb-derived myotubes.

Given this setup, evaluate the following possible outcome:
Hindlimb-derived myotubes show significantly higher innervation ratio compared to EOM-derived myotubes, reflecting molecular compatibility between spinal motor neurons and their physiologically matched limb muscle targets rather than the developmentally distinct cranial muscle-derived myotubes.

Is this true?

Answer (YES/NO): NO